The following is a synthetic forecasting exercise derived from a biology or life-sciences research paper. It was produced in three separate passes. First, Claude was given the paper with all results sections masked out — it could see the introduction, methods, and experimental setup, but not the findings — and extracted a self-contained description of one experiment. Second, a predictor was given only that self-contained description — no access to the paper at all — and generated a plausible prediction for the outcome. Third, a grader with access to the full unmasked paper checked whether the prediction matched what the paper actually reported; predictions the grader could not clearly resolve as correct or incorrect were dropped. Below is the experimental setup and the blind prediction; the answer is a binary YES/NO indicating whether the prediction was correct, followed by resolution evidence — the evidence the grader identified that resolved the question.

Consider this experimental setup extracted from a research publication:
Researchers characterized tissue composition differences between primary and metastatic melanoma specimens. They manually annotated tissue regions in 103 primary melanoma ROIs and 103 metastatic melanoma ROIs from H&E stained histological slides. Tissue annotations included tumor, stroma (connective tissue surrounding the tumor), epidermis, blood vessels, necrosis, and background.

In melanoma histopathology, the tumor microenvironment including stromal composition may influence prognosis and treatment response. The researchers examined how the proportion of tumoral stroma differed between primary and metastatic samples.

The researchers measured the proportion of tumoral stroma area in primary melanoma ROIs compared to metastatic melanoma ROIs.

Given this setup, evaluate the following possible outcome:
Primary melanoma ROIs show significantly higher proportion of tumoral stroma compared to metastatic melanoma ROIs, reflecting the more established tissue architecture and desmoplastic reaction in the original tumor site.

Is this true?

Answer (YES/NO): YES